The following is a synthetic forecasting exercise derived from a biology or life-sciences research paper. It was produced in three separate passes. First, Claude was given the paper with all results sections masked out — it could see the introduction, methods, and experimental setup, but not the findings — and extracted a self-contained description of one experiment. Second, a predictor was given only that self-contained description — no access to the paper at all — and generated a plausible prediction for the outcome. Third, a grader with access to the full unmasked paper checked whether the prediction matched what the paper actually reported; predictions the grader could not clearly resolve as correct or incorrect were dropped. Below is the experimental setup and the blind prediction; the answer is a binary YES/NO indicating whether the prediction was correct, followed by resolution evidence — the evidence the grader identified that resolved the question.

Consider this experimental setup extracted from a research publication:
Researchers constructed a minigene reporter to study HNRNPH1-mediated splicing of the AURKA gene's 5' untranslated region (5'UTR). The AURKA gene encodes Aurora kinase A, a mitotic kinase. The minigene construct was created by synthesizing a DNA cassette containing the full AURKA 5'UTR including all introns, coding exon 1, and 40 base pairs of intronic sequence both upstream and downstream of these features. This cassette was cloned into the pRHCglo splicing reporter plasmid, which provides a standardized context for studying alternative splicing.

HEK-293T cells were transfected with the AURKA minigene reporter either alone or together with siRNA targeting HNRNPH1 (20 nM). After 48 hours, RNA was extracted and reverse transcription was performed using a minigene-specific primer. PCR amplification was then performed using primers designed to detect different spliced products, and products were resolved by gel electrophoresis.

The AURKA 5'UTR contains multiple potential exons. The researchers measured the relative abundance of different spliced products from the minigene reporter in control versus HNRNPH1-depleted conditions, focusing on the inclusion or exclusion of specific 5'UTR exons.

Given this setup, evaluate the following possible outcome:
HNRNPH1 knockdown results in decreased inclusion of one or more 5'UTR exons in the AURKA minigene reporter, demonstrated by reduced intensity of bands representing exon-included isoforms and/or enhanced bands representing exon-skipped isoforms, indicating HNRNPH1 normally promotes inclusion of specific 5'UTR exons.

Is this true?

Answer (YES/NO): YES